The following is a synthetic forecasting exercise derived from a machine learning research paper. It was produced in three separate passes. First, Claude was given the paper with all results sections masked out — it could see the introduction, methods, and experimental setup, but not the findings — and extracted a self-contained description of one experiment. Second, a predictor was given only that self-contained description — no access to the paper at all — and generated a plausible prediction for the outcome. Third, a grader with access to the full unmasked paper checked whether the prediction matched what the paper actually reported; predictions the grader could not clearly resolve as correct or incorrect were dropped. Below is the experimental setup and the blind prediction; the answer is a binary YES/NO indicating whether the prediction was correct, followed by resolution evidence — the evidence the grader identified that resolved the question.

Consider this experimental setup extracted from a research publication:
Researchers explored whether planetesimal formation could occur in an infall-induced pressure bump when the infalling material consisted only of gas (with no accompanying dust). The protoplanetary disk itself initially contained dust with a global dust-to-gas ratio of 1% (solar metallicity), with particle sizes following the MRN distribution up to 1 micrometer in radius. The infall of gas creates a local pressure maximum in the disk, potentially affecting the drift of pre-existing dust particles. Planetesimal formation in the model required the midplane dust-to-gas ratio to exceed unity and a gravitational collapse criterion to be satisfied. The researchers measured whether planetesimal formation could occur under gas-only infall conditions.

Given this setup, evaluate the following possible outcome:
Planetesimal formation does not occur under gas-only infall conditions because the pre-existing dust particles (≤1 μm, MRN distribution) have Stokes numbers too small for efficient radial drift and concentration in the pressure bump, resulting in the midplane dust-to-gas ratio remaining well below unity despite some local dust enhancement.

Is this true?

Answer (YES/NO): NO